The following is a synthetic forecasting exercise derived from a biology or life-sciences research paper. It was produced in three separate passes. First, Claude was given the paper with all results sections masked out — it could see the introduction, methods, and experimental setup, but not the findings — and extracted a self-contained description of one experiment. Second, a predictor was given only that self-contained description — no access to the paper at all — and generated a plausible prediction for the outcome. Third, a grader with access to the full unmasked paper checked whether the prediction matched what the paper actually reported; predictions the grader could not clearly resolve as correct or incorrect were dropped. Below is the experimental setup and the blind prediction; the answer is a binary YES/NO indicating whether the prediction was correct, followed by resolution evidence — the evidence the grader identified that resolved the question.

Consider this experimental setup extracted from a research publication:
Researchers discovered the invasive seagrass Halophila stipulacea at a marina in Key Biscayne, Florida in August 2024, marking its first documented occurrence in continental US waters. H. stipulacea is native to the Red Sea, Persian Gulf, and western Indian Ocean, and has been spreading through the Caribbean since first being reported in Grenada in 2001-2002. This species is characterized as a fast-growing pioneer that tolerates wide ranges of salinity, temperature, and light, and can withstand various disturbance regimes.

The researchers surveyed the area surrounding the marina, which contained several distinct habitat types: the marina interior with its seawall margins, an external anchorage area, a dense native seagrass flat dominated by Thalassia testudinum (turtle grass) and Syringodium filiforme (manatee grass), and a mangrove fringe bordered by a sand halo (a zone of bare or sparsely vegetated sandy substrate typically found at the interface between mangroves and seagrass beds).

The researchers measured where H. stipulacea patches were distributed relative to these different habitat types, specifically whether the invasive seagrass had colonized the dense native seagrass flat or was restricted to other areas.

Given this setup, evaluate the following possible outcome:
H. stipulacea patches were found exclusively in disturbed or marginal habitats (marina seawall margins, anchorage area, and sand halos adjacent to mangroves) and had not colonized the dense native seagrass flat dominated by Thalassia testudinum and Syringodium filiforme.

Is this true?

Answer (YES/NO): YES